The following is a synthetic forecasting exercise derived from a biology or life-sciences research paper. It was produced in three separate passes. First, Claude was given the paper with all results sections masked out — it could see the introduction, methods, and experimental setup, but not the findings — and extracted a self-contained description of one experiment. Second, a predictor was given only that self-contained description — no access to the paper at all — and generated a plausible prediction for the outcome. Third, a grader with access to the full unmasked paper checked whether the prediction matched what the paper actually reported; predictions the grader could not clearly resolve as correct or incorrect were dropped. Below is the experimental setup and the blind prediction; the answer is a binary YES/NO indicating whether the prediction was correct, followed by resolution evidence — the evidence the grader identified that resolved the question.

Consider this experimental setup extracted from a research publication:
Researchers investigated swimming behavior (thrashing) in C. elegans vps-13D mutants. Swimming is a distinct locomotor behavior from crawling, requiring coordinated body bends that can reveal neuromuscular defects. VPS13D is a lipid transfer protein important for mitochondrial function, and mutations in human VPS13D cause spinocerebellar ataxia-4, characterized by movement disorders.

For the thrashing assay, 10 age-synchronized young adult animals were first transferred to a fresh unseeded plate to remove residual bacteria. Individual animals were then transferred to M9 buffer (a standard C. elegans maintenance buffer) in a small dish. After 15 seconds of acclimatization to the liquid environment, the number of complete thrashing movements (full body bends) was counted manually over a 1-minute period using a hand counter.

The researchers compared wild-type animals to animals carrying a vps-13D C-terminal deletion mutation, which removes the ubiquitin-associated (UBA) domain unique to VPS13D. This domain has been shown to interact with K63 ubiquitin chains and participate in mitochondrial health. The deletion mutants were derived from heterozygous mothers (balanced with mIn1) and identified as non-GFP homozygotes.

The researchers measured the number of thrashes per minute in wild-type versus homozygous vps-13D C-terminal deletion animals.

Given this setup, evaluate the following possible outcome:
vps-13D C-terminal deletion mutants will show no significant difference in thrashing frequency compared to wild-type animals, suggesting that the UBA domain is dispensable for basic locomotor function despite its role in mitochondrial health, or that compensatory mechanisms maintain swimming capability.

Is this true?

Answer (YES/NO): NO